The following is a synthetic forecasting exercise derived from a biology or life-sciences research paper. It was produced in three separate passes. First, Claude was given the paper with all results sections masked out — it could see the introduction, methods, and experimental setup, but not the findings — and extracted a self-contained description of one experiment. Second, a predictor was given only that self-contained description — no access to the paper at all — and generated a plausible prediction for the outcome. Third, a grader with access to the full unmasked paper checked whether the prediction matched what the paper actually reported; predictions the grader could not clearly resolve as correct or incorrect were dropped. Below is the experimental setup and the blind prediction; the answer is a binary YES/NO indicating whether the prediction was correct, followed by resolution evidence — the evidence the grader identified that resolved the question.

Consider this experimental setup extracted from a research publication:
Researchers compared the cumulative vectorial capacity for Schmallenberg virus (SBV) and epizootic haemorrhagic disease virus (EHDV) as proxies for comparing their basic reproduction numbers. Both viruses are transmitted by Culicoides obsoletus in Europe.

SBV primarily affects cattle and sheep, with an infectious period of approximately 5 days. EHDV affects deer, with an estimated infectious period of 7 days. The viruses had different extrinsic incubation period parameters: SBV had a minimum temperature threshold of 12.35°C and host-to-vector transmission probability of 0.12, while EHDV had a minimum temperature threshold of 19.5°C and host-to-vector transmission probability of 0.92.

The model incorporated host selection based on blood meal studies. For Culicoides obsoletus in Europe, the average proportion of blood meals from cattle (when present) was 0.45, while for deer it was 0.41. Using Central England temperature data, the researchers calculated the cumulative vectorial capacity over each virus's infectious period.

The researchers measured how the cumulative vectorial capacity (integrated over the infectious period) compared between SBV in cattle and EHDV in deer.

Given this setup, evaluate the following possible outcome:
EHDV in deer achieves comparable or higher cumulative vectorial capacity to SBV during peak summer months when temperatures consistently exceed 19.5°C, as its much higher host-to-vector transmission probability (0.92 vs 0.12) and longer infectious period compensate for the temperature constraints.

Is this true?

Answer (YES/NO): YES